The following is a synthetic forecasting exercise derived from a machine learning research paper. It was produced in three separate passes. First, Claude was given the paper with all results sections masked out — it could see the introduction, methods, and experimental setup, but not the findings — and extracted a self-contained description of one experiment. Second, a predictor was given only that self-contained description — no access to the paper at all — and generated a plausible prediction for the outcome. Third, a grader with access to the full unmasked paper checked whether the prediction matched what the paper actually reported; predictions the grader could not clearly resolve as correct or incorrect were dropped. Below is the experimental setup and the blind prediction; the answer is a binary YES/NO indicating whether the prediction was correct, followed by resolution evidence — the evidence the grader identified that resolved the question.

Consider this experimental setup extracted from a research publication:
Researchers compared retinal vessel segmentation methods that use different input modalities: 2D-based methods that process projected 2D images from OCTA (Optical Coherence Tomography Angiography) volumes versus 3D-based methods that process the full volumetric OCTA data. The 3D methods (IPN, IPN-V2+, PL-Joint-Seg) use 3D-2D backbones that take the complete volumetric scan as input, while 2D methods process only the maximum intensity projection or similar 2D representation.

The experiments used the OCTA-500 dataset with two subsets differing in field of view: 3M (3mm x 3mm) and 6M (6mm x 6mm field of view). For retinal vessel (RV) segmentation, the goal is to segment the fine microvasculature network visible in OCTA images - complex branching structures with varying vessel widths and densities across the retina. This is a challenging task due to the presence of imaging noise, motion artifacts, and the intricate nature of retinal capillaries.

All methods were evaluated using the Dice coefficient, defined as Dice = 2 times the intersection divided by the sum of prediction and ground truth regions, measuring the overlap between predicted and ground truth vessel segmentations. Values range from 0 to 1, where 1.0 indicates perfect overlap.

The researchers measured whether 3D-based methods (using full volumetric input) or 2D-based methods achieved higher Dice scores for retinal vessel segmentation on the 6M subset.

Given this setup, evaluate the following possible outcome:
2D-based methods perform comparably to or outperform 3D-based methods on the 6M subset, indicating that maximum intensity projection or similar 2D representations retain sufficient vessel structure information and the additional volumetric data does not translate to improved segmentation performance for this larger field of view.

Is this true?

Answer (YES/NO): NO